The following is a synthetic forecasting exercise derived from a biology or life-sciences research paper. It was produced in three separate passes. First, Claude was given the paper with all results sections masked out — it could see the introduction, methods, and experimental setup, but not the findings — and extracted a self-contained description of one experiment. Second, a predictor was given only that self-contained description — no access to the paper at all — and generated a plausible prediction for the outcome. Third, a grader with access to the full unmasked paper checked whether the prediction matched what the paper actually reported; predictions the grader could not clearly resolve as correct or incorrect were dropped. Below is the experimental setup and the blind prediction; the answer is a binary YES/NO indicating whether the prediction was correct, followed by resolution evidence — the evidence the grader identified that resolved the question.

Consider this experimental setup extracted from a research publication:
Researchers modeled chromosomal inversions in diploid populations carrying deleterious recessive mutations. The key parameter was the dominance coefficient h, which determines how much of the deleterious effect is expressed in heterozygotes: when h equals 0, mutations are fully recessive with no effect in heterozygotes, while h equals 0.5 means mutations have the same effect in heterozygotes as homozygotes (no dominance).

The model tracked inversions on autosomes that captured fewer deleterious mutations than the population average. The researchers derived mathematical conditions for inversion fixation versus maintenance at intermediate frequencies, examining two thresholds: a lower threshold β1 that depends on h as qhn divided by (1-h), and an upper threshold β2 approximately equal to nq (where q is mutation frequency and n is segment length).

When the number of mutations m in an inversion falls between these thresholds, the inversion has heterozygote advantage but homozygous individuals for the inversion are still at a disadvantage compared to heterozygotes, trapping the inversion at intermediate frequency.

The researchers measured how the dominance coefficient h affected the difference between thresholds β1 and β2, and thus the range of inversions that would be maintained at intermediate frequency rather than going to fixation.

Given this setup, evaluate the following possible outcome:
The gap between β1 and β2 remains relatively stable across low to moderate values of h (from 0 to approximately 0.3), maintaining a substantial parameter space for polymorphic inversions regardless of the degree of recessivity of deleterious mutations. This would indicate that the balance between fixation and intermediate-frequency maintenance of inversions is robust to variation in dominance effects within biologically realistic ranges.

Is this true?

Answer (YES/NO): NO